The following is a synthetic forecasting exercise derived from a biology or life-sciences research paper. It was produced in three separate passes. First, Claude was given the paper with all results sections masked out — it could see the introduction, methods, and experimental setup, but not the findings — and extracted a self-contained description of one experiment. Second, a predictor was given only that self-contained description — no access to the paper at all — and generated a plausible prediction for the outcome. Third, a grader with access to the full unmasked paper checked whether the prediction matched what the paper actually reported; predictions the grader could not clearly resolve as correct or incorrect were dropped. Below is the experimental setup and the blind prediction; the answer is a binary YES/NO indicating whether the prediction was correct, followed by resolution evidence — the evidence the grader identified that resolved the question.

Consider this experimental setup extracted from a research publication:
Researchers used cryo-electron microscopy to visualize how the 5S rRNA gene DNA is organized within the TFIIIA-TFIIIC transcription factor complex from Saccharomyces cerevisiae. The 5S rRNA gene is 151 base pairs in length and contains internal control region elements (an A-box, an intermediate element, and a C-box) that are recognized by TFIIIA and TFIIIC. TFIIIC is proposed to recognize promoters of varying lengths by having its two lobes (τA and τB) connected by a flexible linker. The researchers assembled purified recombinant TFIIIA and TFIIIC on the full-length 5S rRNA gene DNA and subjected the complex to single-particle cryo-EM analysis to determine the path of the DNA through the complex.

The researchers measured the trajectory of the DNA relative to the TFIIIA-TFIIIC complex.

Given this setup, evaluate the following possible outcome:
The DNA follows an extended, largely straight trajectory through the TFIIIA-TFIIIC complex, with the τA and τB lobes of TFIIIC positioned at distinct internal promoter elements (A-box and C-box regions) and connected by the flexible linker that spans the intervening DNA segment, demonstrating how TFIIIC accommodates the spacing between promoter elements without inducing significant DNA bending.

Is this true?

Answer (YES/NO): NO